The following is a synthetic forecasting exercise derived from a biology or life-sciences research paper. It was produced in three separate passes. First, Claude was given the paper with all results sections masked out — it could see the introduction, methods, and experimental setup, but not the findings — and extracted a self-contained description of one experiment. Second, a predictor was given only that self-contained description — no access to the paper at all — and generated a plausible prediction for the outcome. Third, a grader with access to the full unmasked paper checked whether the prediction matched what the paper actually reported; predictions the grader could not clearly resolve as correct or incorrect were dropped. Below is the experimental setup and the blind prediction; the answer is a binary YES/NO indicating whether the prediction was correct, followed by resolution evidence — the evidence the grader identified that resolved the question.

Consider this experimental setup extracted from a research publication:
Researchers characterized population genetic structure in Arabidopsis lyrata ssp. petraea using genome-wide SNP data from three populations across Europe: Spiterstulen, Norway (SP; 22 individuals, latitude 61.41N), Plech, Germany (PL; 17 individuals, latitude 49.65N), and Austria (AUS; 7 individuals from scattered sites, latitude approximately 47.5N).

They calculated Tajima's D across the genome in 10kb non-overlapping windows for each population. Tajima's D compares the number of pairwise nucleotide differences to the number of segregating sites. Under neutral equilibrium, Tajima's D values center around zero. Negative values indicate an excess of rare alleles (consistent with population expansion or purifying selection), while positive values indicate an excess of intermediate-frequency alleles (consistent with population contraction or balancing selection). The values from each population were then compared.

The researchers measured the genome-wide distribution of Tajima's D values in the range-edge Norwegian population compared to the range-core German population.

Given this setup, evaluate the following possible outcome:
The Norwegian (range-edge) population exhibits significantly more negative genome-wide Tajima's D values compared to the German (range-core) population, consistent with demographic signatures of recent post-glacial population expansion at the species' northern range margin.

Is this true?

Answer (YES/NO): NO